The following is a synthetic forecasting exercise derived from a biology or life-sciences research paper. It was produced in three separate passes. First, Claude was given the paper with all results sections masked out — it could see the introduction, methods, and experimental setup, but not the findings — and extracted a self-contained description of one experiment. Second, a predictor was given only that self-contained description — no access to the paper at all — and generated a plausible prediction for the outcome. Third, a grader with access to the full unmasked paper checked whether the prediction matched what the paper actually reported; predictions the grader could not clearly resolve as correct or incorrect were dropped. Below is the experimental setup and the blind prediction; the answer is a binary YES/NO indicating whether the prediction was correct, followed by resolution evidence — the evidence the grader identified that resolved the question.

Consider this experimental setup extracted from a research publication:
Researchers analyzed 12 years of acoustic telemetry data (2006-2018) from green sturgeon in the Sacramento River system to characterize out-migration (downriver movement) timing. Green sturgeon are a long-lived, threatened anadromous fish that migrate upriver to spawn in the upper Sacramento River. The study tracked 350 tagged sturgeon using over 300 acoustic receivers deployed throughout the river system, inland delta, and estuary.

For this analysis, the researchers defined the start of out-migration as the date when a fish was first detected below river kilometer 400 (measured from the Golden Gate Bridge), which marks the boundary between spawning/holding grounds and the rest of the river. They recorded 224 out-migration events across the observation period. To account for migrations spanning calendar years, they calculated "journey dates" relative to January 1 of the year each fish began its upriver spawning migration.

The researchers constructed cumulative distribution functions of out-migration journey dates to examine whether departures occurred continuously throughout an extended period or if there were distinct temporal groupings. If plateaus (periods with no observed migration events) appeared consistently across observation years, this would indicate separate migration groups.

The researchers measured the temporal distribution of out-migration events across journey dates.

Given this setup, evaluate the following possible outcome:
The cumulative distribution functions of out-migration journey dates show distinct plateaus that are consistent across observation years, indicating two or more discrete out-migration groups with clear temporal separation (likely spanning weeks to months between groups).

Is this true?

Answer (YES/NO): YES